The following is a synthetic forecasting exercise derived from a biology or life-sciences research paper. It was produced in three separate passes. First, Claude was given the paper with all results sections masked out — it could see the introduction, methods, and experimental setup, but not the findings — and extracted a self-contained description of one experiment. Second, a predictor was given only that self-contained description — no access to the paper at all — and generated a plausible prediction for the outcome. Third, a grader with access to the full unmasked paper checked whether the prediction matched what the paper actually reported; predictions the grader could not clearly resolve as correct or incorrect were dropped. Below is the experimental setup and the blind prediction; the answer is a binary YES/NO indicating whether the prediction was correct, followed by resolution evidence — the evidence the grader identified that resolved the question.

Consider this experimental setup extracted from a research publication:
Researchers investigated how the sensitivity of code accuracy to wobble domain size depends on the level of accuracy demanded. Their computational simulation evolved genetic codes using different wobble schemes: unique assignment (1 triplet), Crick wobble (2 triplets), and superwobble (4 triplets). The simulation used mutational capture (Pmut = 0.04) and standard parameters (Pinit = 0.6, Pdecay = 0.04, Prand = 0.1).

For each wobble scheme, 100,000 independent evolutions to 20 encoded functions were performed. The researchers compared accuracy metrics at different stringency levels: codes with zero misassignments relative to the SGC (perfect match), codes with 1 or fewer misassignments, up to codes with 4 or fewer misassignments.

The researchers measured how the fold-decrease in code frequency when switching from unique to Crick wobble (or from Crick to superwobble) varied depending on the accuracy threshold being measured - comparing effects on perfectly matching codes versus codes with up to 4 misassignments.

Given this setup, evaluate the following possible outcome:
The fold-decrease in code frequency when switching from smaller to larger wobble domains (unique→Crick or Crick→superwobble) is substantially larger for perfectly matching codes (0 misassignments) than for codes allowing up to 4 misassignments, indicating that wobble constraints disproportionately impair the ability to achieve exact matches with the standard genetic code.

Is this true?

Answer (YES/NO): YES